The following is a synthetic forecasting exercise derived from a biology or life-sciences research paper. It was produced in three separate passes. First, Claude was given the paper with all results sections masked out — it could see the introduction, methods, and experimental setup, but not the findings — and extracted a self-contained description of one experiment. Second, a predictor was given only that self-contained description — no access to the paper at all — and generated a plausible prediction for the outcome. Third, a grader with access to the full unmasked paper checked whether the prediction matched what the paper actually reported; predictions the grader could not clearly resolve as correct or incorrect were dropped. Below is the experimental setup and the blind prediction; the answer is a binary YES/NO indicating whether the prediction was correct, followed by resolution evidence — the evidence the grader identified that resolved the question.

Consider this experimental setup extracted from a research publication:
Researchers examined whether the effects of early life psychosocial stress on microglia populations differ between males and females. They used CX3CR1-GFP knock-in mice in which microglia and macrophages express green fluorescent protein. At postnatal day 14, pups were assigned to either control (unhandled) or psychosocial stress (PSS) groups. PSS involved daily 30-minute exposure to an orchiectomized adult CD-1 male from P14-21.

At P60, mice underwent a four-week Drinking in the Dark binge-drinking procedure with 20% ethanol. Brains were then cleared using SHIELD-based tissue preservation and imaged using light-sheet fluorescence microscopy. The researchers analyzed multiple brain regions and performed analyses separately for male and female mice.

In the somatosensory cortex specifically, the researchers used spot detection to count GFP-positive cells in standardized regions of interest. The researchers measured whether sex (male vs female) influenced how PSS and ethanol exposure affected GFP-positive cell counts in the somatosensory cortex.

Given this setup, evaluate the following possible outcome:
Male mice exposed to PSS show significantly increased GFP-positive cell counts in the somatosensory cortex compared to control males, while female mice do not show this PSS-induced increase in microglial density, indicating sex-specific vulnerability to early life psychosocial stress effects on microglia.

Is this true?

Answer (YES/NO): NO